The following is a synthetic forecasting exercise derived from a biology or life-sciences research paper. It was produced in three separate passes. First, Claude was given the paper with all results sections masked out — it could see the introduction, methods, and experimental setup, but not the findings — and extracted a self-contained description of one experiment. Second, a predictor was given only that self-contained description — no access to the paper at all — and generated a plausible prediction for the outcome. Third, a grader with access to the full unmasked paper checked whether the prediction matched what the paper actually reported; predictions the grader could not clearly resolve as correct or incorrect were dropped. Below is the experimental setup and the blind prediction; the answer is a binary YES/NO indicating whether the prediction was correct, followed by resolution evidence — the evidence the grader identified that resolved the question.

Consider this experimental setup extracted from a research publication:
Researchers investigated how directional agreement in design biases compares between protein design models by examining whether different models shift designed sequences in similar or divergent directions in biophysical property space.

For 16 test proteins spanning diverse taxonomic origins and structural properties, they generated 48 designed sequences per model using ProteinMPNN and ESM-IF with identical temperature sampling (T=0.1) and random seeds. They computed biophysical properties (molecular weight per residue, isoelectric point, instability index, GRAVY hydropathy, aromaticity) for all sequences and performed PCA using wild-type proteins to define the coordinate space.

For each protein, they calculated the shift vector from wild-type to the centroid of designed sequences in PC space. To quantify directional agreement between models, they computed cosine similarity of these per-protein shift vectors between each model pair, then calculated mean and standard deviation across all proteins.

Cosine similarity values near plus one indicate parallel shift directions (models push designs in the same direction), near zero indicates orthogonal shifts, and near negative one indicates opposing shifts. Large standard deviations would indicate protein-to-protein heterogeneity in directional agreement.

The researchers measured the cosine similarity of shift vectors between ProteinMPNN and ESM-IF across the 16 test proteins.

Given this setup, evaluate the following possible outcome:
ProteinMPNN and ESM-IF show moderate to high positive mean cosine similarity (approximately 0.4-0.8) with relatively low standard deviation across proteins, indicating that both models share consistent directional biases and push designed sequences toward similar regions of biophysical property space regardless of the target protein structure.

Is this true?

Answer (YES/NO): NO